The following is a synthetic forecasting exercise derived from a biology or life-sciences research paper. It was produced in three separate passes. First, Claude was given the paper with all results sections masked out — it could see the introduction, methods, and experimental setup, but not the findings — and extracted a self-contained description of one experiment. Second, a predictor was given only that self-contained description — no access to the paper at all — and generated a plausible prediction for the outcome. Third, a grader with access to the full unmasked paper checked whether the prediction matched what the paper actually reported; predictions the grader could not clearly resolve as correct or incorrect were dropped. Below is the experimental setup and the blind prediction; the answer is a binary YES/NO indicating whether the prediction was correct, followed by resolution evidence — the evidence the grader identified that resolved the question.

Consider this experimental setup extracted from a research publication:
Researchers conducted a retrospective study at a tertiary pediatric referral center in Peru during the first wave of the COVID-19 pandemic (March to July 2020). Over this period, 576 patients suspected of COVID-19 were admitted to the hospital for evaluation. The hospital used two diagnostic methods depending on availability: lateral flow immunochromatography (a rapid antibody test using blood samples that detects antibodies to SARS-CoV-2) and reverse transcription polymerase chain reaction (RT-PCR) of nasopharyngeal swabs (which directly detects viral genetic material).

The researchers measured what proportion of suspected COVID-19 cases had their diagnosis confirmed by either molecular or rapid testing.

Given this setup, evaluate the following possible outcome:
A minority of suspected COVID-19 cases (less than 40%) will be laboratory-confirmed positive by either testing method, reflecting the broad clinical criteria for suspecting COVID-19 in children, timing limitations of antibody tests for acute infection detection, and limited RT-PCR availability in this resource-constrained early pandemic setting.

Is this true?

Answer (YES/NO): YES